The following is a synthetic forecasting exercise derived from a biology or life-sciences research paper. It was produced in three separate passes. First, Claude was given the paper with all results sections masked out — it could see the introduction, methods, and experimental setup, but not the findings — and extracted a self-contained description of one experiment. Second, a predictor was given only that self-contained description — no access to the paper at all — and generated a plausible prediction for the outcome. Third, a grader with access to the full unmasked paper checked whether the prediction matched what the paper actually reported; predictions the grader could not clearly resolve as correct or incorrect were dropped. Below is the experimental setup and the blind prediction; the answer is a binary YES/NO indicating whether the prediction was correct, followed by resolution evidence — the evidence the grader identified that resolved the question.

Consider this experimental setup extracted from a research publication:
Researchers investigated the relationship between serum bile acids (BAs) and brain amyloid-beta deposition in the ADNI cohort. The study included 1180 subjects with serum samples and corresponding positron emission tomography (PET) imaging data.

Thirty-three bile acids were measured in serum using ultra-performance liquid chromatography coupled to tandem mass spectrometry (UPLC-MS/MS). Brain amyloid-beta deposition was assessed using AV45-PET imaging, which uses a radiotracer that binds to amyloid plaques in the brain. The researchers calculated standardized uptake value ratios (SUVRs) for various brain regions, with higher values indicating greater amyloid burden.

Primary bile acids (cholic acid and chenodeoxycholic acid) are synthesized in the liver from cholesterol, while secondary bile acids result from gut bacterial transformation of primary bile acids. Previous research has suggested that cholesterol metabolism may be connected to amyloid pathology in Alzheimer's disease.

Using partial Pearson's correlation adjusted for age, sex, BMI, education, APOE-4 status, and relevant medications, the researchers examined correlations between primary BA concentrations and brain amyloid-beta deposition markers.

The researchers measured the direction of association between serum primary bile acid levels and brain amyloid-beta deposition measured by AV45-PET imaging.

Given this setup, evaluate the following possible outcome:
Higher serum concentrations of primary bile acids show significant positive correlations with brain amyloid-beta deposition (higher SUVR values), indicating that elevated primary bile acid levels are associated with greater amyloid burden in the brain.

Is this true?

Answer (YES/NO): NO